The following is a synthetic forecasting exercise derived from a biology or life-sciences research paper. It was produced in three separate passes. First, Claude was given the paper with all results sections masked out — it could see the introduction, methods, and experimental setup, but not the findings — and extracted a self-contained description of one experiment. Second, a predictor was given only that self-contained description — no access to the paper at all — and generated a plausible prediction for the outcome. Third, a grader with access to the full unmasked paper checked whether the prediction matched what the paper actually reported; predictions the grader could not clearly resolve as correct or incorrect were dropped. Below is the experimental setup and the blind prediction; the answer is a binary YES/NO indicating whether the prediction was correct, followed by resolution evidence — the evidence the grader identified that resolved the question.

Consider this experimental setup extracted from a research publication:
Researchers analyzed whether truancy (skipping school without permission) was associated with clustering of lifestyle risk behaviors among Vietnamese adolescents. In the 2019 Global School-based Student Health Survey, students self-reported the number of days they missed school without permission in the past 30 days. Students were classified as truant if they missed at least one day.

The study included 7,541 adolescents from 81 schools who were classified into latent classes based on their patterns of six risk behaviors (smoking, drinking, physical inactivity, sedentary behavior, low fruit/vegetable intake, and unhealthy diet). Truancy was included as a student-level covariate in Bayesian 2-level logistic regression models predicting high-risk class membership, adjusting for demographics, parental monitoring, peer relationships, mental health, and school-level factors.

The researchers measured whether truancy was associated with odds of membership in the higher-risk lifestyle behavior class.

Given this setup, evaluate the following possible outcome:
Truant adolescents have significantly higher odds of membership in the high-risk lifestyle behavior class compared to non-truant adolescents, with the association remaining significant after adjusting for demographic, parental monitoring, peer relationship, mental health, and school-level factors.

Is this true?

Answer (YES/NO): YES